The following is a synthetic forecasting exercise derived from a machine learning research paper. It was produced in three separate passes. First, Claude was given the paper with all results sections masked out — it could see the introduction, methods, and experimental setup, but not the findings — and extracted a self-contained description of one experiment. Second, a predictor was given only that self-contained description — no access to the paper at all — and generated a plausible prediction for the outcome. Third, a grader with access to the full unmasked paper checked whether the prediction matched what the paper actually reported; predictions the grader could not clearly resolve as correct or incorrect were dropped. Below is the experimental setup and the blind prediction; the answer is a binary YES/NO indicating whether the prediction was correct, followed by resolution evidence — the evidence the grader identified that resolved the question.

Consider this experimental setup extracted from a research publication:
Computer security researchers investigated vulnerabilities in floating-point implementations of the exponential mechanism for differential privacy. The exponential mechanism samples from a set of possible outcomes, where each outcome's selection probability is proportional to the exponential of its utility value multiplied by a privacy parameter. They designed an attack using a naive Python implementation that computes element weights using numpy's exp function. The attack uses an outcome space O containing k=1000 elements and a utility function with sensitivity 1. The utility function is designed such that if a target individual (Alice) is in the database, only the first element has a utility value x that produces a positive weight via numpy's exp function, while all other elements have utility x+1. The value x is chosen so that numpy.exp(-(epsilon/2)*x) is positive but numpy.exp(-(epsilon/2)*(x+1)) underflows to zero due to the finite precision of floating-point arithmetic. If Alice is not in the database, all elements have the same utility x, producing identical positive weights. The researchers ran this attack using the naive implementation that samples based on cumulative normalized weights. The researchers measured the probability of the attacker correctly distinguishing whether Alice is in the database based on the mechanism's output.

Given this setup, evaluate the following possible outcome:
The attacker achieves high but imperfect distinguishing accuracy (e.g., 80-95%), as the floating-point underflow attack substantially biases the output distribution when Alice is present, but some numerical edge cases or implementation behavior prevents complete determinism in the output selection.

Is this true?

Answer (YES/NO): NO